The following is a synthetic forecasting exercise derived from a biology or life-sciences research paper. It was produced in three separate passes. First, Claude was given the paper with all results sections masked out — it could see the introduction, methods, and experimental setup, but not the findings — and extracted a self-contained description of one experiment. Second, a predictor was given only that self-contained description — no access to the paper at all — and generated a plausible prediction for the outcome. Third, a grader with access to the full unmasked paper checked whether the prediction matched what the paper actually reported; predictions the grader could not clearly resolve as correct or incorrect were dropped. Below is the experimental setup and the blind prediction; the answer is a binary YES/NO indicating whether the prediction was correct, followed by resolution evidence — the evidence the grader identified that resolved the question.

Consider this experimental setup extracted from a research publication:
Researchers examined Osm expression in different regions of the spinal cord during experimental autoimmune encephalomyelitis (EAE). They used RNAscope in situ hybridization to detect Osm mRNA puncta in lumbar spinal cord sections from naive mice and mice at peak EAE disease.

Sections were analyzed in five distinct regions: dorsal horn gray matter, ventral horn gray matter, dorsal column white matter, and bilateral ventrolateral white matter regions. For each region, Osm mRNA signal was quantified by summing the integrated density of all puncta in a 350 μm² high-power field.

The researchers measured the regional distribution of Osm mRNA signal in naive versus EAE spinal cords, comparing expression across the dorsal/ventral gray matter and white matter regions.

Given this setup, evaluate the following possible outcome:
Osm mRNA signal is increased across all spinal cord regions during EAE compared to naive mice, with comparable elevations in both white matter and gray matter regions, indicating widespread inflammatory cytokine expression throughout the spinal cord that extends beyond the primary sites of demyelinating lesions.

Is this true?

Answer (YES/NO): NO